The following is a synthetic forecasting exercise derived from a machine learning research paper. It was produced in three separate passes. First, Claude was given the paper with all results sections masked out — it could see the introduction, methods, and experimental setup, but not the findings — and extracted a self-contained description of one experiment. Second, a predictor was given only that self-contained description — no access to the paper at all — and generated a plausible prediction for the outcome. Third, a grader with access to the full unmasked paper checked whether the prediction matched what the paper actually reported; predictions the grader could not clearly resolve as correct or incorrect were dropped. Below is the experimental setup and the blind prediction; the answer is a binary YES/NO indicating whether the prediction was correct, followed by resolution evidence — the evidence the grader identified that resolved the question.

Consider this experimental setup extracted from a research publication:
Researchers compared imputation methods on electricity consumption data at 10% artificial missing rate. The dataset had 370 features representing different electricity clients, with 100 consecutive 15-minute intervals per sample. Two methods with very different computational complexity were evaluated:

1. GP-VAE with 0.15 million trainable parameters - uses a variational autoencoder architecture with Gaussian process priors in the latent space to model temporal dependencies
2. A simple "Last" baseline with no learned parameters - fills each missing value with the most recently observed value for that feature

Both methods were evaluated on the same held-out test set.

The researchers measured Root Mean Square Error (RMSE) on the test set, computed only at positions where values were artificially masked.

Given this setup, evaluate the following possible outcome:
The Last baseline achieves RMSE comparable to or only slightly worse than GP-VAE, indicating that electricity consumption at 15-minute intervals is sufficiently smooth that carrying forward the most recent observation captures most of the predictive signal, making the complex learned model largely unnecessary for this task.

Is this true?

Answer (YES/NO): NO